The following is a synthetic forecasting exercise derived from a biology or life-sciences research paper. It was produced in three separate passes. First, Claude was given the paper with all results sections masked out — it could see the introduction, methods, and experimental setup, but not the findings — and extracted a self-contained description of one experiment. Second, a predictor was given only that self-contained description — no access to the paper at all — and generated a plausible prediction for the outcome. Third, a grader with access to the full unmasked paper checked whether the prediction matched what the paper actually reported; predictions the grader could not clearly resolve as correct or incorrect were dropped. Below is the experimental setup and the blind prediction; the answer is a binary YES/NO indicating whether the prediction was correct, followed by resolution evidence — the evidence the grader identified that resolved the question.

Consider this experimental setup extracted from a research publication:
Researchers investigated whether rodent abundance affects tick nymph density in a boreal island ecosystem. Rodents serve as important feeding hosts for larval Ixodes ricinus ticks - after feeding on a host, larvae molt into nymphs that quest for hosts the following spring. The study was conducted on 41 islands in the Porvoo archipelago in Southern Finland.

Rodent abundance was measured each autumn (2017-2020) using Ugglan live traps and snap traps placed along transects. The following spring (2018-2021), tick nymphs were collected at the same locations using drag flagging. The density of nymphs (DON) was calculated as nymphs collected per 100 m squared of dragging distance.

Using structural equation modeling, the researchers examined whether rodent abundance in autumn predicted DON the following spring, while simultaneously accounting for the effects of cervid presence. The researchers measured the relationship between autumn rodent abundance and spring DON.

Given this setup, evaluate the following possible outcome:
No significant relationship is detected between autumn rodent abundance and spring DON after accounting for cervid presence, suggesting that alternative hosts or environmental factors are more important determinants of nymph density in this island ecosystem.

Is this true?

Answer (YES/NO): YES